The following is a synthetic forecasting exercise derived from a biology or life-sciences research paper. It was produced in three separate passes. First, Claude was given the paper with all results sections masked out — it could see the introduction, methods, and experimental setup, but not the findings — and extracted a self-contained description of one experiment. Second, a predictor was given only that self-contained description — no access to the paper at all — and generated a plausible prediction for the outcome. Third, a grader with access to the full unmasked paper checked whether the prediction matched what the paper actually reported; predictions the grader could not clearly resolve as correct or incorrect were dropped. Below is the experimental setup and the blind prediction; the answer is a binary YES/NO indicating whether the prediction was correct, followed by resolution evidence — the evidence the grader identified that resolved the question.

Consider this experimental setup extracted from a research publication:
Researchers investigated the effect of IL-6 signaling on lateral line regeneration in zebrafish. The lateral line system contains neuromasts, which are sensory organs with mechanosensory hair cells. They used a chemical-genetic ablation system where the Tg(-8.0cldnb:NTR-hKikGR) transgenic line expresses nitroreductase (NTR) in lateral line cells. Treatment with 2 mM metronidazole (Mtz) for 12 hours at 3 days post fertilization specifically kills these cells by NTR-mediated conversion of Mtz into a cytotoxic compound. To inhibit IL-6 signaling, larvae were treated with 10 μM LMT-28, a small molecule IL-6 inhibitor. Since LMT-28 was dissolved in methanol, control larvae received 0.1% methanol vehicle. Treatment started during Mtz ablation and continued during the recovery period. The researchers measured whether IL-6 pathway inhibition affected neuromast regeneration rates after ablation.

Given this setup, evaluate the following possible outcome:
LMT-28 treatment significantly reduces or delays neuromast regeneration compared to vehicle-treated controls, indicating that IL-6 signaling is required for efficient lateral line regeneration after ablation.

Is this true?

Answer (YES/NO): NO